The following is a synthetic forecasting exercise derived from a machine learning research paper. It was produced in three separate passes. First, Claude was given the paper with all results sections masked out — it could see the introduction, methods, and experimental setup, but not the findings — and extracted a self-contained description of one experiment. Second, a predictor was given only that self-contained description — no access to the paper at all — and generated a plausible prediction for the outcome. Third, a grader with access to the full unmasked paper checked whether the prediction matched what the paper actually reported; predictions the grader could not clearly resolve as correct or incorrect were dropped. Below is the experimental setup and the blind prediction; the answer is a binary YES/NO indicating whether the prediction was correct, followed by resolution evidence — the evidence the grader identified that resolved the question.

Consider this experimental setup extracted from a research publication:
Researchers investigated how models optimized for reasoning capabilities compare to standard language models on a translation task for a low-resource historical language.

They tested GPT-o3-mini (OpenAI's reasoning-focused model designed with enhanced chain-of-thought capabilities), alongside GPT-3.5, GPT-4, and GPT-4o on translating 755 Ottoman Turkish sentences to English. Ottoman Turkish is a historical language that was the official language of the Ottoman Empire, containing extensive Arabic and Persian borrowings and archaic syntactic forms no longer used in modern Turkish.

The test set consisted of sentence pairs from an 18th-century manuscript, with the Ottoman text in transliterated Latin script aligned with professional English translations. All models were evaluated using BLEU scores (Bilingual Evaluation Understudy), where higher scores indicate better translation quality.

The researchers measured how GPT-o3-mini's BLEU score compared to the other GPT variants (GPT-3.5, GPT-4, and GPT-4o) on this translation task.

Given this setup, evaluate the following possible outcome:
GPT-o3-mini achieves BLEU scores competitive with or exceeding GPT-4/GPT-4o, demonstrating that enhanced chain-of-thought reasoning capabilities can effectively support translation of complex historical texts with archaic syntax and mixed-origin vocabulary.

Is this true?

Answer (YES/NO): NO